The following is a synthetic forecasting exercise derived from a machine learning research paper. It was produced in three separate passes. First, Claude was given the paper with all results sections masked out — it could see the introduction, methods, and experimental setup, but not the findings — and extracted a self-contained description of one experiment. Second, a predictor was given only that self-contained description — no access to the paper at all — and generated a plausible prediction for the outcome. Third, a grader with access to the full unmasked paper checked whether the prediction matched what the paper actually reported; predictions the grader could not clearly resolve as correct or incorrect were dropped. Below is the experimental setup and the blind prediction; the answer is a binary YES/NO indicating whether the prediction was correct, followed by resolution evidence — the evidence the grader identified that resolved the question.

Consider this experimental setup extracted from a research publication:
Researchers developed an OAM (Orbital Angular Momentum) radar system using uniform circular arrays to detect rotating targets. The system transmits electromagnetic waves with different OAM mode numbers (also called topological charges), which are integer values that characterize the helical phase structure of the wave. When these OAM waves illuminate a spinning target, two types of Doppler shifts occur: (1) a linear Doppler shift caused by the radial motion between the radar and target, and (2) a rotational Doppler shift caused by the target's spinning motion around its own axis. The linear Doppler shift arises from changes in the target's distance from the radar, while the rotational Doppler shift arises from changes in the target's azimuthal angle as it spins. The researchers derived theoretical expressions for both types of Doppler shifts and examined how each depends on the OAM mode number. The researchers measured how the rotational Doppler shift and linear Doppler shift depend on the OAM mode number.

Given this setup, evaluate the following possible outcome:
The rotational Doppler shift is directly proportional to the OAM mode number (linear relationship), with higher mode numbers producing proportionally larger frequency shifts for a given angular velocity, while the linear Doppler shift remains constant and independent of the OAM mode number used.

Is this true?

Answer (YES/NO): YES